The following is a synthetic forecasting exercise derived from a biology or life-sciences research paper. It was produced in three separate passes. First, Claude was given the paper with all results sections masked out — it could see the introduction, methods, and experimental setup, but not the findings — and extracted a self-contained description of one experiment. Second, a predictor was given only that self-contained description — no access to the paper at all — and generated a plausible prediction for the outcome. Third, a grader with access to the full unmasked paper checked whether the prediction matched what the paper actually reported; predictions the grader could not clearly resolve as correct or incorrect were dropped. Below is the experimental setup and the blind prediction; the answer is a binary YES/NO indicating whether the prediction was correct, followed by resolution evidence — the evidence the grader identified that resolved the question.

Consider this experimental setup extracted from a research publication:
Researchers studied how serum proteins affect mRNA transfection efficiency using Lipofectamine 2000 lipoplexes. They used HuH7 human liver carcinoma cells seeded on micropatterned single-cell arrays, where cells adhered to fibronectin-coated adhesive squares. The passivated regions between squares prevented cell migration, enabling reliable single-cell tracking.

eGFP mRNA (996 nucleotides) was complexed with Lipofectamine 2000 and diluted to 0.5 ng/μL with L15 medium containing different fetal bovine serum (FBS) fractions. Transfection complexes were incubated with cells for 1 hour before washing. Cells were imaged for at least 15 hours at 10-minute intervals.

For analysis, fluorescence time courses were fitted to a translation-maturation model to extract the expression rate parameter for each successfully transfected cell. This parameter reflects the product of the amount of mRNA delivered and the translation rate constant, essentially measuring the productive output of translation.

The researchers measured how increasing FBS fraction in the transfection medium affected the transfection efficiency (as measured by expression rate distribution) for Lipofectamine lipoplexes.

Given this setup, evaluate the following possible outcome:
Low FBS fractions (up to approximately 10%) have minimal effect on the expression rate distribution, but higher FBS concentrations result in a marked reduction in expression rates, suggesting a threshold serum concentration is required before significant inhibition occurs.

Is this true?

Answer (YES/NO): NO